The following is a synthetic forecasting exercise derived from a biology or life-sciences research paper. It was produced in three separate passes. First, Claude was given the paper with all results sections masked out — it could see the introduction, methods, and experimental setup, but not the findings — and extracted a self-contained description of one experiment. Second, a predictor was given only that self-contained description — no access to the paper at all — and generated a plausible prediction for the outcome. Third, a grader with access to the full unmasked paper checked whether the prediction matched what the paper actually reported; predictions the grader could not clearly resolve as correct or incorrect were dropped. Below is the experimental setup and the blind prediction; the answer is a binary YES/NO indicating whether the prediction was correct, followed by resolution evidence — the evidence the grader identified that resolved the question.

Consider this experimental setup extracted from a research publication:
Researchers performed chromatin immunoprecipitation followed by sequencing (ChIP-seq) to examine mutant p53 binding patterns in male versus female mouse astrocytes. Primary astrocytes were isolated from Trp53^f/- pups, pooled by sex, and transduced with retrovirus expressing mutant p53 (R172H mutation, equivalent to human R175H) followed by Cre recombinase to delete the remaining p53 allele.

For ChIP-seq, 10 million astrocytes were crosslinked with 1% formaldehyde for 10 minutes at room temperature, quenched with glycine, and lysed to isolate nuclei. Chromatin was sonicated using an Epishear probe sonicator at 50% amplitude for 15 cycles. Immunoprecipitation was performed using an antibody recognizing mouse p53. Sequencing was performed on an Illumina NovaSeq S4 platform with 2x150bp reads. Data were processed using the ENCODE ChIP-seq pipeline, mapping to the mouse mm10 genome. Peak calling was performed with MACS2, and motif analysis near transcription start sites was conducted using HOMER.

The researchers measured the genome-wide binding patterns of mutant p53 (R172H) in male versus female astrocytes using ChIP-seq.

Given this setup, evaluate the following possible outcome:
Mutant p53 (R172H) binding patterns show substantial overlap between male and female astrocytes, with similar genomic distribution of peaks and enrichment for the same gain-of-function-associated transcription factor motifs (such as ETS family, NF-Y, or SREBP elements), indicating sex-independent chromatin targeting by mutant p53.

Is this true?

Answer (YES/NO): NO